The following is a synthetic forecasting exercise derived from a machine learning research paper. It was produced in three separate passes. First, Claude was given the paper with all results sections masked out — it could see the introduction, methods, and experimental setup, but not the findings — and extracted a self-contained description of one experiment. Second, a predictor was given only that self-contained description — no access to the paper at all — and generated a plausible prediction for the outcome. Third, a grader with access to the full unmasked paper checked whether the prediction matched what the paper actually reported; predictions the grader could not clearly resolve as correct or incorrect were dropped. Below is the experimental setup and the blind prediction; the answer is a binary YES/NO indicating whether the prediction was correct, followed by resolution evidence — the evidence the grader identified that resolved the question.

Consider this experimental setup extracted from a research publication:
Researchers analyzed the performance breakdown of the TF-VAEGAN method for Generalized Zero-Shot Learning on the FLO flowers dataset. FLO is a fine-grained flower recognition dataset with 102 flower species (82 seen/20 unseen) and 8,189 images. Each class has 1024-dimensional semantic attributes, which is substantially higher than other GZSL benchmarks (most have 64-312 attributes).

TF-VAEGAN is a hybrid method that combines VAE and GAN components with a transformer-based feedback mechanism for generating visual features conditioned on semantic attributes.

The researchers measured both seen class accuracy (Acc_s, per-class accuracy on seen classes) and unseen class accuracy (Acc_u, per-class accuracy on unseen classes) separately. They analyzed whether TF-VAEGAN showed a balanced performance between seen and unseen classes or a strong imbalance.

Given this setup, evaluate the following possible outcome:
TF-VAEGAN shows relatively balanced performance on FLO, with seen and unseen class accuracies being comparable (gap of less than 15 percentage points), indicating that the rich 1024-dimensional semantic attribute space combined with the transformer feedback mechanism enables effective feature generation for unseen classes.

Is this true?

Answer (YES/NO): NO